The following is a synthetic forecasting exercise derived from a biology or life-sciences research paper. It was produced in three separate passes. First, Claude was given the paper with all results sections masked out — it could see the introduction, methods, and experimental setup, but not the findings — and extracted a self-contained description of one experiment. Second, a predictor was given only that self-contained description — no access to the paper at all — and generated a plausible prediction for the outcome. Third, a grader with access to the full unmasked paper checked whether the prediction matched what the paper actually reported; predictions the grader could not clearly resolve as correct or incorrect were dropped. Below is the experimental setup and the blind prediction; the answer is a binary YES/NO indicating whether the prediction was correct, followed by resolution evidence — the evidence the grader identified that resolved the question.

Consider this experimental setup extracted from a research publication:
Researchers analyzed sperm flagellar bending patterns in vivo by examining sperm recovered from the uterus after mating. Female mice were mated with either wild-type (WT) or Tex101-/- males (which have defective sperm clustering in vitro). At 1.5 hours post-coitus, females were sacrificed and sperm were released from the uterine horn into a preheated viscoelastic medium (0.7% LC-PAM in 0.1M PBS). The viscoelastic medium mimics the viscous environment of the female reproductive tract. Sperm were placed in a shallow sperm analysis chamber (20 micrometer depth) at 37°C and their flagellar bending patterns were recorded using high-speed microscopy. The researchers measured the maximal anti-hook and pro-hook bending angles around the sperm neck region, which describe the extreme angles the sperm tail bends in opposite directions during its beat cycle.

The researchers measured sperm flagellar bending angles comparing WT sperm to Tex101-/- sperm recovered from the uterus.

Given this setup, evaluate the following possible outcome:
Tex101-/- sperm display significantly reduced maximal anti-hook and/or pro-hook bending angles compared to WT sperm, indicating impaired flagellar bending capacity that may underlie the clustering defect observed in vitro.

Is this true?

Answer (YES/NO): NO